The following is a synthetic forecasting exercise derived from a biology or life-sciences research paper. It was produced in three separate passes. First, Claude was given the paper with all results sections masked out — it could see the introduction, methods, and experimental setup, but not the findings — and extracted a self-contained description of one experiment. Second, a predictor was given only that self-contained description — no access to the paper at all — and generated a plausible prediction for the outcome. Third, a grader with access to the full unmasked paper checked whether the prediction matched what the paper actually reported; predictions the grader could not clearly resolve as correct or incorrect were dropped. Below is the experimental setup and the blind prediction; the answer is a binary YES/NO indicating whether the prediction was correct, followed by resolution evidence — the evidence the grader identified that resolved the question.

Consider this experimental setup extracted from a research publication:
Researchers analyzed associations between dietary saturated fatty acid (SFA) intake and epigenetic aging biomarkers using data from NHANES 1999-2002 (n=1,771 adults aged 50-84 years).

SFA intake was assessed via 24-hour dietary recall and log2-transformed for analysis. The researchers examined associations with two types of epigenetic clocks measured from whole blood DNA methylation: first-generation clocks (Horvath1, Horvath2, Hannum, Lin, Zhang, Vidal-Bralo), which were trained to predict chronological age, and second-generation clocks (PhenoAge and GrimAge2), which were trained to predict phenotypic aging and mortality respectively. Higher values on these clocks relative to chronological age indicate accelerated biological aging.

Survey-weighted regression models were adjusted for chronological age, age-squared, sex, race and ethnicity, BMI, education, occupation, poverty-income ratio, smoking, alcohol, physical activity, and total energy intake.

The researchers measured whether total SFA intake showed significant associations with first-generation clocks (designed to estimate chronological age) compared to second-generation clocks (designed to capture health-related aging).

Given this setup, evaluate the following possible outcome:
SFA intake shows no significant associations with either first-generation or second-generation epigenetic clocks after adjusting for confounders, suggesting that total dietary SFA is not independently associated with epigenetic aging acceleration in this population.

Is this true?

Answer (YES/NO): NO